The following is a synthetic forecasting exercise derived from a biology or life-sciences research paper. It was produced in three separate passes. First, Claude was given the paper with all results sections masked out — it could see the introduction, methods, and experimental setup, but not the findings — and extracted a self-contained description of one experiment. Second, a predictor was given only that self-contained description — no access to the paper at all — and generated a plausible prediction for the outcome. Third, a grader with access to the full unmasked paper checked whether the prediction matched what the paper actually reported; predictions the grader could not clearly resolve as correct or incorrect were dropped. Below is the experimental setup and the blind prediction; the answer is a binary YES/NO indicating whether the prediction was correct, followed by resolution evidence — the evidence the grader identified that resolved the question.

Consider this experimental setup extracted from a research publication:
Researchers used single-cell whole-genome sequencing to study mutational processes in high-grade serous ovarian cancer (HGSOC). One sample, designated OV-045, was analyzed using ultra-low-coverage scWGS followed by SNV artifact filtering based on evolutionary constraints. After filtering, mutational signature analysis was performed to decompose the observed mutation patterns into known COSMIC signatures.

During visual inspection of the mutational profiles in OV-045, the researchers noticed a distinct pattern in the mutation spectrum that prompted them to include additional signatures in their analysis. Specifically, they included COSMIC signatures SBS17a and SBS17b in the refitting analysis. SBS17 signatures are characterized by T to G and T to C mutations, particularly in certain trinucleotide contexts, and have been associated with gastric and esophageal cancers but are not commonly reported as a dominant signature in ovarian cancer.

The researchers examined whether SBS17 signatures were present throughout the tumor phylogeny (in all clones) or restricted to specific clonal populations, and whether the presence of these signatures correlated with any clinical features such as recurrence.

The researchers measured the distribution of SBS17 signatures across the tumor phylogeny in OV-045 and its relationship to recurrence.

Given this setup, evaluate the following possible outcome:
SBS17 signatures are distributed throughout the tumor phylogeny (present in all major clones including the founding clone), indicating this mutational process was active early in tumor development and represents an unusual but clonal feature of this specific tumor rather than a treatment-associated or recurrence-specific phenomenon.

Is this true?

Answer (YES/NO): NO